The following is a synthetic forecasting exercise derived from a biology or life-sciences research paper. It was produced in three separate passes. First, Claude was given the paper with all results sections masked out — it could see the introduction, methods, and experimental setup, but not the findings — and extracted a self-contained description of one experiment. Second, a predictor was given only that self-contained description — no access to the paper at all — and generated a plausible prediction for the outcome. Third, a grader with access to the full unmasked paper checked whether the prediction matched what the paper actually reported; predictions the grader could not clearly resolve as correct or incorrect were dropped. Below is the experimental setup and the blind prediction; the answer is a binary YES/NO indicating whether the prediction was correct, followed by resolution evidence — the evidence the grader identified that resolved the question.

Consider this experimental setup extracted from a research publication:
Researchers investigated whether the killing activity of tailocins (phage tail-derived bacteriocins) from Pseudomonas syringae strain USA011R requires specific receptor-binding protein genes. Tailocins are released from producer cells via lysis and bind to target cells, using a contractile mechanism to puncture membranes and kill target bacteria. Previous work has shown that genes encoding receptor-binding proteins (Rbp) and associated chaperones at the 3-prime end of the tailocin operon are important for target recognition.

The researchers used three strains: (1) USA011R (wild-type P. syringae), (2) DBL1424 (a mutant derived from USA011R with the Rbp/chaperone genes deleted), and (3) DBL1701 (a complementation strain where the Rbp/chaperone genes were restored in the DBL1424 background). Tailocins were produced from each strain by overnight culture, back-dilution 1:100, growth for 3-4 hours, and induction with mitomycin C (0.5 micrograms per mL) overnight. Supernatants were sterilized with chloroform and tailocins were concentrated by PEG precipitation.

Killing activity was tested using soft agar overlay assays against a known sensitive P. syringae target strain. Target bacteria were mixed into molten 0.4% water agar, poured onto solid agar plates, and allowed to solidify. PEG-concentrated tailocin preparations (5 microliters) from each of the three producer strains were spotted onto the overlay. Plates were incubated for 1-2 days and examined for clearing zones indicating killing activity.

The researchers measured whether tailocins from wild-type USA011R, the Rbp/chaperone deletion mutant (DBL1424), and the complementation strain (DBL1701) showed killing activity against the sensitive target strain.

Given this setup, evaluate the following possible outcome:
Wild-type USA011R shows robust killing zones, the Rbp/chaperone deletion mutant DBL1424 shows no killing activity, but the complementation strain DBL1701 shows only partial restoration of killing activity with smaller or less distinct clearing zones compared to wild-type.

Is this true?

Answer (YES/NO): NO